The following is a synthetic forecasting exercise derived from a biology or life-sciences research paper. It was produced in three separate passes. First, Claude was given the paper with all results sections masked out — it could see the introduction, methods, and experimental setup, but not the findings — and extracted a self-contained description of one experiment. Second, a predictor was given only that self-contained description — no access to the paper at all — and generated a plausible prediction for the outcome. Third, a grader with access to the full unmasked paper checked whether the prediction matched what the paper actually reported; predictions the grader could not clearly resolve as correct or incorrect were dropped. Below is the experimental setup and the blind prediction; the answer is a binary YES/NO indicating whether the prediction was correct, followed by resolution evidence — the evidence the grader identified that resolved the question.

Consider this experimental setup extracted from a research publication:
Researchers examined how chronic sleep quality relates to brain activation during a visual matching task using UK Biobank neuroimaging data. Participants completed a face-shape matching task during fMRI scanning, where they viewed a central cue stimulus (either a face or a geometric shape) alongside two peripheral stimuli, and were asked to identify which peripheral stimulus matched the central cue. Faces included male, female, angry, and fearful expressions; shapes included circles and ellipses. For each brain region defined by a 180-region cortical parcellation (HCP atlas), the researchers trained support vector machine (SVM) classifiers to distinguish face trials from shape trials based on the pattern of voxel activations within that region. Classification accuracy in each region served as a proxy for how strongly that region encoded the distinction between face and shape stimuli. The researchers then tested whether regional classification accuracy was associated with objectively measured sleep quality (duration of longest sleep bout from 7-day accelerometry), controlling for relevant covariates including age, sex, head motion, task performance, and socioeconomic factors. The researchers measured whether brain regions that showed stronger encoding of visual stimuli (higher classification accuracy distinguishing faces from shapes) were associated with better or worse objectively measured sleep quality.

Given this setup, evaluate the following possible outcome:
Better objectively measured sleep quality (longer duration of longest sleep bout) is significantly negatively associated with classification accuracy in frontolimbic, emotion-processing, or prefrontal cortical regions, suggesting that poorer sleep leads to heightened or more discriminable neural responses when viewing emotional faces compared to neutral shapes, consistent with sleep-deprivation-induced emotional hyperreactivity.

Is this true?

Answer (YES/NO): NO